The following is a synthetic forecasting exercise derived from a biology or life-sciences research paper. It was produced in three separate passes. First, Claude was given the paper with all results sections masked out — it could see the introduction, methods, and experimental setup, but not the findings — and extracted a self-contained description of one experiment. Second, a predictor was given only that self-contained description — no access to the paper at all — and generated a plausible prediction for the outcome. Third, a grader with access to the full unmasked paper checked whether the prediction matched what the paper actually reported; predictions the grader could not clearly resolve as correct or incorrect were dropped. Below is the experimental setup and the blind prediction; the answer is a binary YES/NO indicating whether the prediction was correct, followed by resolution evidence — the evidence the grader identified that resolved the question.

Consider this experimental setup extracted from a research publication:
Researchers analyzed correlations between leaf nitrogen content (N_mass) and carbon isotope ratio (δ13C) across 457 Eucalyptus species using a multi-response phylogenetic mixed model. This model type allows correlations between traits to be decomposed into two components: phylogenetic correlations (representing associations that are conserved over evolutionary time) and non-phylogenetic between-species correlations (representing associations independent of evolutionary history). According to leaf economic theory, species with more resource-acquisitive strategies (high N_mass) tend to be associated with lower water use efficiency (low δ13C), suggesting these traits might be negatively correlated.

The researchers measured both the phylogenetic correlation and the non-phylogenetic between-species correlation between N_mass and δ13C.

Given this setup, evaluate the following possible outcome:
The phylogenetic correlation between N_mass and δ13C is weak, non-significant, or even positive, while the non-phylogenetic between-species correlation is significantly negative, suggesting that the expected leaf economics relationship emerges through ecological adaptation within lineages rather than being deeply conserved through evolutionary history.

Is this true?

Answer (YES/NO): NO